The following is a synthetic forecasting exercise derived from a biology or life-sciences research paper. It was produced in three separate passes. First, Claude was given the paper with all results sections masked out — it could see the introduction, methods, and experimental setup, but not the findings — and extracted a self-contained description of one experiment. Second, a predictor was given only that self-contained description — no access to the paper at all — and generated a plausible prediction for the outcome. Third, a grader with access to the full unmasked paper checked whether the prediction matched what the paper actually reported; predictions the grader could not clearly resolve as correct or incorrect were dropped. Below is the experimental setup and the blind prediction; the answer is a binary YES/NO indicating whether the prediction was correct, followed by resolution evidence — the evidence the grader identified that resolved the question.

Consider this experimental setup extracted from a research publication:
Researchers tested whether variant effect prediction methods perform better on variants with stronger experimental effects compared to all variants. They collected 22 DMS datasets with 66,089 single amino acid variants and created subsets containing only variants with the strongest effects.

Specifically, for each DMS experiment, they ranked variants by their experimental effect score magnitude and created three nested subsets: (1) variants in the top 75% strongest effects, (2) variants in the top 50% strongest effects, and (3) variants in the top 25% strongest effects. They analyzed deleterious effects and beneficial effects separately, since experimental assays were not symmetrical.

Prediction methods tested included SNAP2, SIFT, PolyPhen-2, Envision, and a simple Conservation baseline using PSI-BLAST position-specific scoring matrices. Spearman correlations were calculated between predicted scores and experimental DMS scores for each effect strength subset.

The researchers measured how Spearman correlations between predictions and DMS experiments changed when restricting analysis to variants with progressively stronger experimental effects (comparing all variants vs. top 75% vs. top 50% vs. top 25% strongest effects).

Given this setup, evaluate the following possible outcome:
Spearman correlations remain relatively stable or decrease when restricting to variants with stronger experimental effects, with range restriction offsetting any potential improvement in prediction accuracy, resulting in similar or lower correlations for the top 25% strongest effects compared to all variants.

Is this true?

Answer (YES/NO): YES